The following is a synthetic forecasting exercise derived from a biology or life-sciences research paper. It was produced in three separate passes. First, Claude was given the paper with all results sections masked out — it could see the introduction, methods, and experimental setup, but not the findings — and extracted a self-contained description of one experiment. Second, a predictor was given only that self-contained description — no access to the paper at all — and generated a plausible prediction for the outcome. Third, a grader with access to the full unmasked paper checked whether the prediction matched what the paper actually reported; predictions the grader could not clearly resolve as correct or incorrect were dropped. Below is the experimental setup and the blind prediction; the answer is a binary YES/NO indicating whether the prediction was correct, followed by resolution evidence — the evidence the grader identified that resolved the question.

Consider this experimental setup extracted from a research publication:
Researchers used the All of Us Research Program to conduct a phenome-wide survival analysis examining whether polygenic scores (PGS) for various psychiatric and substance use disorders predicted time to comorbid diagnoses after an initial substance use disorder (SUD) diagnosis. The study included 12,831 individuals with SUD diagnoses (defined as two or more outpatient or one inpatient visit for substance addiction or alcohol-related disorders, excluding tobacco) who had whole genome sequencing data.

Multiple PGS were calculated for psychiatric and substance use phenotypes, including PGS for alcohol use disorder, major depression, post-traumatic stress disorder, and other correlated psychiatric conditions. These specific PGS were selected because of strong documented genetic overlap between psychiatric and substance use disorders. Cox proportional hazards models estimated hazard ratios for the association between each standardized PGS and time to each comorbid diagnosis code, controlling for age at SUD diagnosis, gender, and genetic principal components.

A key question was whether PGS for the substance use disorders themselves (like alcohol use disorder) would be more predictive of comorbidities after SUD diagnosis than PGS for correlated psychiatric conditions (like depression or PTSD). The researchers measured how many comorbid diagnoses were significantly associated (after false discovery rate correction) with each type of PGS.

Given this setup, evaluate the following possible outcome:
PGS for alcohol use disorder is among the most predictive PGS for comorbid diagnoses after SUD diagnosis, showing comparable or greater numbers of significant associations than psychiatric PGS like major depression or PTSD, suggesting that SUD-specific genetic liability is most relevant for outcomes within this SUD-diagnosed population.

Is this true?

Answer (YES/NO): NO